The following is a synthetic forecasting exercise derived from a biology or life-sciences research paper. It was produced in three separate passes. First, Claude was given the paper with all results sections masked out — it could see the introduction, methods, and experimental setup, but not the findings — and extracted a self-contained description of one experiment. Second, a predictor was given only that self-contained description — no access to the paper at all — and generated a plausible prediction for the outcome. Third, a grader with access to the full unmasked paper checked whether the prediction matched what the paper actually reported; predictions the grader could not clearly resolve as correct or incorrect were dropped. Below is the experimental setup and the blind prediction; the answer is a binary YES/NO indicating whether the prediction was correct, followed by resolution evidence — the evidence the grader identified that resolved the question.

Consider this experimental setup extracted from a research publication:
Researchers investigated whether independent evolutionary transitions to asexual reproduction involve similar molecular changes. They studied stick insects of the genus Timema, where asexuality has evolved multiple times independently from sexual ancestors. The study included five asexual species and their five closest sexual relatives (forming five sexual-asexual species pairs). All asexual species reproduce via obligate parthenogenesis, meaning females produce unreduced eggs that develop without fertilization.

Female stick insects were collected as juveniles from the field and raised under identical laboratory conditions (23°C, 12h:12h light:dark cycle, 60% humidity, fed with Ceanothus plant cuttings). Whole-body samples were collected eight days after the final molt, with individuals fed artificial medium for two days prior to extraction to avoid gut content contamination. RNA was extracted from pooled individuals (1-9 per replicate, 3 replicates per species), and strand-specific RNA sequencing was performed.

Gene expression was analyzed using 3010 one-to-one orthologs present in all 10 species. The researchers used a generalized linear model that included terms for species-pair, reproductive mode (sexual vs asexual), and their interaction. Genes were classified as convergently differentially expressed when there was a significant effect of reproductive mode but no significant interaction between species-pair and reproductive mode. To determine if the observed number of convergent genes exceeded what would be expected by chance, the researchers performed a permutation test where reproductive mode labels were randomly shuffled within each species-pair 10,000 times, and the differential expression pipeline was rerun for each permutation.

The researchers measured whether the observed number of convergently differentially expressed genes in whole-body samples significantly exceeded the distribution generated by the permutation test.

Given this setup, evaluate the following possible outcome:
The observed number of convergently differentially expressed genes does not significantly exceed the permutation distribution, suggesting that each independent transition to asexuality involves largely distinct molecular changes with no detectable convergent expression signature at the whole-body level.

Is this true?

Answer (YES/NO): NO